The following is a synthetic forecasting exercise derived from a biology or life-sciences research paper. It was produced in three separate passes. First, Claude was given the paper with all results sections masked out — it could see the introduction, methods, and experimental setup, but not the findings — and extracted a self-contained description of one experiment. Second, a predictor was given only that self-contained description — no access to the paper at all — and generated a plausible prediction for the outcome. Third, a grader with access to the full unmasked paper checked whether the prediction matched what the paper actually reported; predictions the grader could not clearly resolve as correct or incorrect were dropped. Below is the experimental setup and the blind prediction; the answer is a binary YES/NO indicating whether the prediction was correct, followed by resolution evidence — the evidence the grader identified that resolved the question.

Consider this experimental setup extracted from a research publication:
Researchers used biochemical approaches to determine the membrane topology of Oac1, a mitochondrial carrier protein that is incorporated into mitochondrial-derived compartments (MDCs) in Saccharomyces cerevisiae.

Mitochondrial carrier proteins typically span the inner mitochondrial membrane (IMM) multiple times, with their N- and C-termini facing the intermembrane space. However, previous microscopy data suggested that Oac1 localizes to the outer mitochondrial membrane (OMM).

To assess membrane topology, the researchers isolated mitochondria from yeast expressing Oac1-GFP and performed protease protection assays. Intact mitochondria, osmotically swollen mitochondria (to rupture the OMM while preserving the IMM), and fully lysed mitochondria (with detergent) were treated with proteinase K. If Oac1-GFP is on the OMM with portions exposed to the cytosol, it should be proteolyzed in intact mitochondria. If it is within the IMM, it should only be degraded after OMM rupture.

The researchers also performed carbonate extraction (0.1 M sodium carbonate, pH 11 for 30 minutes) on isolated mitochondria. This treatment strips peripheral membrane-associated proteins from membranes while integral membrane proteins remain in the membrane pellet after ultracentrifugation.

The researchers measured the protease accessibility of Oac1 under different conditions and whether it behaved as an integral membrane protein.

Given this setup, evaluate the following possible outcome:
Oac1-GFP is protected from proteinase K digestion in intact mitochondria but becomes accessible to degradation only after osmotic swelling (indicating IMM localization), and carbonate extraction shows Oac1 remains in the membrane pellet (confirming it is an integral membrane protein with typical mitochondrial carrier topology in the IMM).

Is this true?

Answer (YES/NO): NO